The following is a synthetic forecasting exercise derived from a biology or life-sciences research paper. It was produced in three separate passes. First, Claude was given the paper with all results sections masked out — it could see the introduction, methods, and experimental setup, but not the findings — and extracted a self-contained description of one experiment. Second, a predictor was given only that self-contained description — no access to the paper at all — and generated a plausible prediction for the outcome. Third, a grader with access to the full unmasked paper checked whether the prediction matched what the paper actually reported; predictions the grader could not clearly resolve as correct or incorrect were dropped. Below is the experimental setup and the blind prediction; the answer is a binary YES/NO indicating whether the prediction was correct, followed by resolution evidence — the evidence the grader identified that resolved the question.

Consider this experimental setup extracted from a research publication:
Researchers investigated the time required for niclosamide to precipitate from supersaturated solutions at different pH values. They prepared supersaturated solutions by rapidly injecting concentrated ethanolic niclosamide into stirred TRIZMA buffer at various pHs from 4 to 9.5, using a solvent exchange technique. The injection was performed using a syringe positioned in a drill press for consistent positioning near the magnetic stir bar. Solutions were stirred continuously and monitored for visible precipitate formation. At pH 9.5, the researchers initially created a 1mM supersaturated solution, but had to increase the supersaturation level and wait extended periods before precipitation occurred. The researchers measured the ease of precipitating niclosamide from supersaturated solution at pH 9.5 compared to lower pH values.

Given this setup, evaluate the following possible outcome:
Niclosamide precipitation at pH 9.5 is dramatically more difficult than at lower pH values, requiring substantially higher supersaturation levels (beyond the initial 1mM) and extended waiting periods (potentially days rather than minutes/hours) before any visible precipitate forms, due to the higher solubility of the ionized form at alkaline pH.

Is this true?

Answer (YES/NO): YES